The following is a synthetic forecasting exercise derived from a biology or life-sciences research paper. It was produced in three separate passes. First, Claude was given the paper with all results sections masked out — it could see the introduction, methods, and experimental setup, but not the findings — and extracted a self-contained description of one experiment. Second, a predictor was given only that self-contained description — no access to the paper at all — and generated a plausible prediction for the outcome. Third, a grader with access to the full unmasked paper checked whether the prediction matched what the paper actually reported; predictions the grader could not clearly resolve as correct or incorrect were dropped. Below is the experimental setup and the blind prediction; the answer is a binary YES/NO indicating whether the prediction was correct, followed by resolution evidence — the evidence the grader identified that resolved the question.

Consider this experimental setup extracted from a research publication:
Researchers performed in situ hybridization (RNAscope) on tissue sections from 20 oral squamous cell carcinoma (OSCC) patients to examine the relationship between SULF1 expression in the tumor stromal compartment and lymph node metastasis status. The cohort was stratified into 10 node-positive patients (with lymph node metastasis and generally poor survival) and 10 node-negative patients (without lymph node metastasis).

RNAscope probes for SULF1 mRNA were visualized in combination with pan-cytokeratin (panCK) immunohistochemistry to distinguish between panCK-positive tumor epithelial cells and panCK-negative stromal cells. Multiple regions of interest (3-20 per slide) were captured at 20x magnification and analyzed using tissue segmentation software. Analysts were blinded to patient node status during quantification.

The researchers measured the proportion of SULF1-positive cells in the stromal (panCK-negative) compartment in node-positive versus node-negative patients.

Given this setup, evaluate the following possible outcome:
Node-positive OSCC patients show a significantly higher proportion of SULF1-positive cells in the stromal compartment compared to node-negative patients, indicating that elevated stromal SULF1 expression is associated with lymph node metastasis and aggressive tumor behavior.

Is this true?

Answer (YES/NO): YES